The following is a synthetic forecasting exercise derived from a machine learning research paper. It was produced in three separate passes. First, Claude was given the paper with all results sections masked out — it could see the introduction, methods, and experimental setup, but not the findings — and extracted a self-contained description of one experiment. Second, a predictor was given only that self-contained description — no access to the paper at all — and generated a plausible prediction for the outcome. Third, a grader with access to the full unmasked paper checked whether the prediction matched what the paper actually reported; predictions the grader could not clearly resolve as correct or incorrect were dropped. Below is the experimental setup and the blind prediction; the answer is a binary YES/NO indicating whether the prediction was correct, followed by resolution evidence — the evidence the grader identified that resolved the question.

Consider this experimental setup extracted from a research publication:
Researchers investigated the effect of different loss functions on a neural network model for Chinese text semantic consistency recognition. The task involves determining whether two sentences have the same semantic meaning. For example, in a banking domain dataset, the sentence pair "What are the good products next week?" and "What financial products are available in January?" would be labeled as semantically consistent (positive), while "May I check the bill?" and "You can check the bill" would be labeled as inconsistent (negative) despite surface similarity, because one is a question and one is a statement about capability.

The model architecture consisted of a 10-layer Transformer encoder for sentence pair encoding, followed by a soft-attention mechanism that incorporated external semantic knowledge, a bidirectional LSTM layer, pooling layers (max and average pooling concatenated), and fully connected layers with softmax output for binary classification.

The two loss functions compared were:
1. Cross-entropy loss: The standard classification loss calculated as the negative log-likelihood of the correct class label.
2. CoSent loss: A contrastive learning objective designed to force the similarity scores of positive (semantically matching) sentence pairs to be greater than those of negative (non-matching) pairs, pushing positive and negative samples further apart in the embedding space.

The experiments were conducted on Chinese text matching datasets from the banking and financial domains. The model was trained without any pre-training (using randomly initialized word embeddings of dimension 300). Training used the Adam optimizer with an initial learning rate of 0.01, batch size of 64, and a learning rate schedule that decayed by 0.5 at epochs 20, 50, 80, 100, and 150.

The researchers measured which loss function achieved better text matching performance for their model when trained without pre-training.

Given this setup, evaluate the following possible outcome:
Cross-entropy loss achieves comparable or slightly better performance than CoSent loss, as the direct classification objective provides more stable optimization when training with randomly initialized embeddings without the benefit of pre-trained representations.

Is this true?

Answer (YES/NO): YES